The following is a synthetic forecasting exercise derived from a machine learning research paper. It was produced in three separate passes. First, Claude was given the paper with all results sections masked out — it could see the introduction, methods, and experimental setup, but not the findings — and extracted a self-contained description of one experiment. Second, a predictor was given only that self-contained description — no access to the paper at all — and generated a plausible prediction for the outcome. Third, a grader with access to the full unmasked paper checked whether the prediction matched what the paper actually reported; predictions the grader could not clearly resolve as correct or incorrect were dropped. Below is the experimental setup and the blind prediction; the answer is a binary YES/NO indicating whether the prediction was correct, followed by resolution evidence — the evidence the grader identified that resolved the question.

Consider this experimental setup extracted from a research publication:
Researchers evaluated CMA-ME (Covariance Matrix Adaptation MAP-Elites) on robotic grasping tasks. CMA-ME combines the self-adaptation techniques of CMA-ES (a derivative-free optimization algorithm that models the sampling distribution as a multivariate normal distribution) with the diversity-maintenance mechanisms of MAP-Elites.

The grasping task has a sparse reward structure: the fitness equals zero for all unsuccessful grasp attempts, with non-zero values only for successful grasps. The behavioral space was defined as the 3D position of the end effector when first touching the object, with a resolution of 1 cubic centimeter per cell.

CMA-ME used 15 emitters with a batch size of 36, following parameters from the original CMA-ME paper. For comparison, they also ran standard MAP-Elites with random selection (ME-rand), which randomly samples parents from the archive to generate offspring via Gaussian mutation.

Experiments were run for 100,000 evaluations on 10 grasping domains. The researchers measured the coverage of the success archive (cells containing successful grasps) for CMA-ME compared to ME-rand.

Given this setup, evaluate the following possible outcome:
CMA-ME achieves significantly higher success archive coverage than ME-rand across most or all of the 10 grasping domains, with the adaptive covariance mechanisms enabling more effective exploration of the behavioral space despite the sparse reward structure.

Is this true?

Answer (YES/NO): NO